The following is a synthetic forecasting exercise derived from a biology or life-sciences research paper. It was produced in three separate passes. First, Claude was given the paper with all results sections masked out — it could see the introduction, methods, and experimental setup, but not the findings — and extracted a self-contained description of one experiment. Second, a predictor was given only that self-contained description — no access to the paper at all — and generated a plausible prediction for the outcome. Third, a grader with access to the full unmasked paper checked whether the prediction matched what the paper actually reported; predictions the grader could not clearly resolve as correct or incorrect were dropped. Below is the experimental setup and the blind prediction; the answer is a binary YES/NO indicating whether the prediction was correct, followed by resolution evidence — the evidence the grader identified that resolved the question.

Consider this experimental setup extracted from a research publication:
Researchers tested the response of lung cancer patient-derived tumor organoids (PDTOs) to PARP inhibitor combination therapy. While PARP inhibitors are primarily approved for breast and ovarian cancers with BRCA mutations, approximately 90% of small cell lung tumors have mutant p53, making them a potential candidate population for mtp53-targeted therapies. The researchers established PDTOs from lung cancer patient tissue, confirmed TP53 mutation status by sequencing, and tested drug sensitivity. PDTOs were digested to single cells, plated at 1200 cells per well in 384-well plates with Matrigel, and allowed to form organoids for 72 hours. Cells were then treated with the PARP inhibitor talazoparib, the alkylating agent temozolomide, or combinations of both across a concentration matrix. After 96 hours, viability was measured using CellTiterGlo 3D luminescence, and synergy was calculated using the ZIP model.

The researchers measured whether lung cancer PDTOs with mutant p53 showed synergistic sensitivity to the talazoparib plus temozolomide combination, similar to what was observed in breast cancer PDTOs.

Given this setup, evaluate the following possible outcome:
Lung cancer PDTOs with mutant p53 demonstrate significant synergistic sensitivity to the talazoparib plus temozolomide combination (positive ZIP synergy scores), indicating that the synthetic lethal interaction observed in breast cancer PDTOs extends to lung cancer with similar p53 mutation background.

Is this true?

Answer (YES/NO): YES